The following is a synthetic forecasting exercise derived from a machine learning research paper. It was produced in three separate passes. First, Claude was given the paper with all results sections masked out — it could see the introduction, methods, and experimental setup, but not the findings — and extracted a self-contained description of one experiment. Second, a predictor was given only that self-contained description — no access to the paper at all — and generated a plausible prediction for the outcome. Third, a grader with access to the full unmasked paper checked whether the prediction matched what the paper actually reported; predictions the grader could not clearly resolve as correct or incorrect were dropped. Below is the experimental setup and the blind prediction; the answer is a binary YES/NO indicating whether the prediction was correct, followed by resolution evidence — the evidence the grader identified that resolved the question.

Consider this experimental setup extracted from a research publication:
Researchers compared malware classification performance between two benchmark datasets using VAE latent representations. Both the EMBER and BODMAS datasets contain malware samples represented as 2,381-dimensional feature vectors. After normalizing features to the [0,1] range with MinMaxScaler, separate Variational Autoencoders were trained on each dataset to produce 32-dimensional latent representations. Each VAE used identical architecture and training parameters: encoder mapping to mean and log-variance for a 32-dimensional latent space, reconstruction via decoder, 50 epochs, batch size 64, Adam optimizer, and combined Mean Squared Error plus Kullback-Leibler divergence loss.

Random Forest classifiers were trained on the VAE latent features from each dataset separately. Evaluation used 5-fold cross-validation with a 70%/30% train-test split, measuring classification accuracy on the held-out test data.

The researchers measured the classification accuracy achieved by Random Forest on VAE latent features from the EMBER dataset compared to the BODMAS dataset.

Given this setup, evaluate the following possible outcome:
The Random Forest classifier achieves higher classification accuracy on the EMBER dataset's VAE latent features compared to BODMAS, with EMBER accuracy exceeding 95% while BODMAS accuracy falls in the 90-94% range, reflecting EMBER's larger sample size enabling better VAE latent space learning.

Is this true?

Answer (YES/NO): NO